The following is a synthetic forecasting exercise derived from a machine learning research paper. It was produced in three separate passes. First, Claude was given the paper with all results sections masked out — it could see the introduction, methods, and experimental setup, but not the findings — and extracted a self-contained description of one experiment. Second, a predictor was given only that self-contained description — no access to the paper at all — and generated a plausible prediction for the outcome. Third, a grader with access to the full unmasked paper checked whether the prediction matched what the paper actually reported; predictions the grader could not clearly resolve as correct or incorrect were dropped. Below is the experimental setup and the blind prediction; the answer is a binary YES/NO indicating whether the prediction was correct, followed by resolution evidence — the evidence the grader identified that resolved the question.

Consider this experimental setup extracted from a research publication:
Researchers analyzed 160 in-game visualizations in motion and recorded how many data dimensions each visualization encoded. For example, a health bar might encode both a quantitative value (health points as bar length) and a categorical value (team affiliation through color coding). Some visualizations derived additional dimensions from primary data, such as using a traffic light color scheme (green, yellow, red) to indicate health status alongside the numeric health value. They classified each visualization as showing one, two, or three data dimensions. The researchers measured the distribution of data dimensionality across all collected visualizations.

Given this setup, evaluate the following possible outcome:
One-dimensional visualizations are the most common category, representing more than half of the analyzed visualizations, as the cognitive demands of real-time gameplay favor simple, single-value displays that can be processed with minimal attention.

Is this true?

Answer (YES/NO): YES